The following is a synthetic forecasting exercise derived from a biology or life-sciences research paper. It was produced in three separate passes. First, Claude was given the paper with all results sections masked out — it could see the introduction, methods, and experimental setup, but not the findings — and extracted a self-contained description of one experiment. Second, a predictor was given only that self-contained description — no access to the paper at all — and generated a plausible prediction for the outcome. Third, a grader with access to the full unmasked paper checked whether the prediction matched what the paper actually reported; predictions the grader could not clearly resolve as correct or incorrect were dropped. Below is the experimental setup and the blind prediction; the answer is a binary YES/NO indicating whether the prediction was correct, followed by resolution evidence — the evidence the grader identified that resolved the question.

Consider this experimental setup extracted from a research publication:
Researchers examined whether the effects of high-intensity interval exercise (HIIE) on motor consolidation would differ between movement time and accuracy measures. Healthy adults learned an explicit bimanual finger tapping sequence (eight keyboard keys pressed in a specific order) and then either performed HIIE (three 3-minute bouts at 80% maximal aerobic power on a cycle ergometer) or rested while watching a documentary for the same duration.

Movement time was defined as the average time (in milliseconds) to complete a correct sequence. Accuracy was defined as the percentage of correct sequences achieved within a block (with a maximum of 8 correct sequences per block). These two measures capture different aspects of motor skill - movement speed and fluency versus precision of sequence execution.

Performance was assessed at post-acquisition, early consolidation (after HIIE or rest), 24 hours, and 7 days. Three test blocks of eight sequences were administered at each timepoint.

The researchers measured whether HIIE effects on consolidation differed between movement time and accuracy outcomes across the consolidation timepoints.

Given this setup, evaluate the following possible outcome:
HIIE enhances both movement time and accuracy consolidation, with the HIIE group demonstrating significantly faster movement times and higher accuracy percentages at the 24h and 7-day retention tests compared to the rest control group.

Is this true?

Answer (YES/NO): NO